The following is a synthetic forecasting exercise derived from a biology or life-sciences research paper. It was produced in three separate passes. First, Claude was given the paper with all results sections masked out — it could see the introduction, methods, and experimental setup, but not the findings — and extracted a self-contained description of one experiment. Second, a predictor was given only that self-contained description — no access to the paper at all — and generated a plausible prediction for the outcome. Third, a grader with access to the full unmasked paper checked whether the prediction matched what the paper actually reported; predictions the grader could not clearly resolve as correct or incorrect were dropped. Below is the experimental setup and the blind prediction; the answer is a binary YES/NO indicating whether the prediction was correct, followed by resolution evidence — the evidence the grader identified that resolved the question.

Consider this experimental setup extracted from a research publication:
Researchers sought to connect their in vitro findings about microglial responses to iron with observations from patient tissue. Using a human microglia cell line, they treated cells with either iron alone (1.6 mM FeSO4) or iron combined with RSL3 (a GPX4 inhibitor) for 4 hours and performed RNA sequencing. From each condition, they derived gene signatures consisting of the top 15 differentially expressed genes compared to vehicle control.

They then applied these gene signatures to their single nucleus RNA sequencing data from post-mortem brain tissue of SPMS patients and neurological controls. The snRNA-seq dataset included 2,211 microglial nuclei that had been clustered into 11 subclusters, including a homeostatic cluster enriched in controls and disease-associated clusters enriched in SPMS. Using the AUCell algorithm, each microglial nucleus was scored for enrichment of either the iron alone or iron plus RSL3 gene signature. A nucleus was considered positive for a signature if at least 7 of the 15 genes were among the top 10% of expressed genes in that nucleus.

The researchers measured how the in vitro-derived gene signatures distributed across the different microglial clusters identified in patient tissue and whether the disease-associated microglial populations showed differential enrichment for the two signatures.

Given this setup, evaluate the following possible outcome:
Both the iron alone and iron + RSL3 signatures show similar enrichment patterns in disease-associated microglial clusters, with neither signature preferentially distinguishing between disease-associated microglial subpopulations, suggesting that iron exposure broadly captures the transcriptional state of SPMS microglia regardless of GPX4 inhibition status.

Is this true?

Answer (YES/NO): NO